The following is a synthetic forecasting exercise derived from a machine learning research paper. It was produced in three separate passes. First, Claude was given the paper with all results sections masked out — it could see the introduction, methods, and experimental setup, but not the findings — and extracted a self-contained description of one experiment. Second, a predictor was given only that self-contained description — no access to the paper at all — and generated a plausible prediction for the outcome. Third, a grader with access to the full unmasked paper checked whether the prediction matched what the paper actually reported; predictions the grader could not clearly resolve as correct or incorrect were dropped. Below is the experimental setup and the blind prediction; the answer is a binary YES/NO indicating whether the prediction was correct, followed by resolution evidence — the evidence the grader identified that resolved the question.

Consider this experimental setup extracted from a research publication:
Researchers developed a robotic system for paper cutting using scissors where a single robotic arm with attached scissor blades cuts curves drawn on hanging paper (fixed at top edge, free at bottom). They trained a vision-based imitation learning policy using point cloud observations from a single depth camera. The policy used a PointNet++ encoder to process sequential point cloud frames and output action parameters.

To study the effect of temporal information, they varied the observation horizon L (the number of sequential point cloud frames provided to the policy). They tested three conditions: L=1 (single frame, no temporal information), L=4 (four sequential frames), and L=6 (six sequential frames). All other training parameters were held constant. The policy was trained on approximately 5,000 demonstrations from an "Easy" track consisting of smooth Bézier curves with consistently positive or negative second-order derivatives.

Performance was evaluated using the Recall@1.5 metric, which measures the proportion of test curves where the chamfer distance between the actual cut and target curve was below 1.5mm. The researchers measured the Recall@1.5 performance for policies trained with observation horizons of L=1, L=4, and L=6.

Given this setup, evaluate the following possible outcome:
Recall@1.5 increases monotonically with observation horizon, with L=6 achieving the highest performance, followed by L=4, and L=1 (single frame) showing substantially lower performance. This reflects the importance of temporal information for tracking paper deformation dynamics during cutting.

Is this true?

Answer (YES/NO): YES